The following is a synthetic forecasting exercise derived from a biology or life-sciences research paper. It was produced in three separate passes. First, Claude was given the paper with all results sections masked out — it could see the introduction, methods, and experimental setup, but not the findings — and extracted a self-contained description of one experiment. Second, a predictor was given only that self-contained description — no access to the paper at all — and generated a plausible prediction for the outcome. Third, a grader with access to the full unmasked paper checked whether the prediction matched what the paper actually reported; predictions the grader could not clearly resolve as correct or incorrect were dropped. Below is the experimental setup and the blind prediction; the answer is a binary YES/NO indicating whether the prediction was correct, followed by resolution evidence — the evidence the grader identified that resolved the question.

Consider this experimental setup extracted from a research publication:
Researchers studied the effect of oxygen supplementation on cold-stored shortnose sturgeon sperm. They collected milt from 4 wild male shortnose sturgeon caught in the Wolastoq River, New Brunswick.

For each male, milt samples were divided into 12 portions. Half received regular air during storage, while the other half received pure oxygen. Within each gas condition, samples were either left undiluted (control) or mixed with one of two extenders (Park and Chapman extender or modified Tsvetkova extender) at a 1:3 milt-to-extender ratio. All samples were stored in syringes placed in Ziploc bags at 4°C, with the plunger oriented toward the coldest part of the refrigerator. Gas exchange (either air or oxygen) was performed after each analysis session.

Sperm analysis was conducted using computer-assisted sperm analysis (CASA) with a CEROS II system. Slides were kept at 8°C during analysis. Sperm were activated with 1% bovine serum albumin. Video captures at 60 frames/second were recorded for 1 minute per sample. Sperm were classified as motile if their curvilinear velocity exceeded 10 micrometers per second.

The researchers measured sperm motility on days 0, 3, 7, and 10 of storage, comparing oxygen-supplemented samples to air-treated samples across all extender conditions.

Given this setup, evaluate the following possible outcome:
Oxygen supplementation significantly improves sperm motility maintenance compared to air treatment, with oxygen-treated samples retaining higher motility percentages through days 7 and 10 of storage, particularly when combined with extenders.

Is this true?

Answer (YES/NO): NO